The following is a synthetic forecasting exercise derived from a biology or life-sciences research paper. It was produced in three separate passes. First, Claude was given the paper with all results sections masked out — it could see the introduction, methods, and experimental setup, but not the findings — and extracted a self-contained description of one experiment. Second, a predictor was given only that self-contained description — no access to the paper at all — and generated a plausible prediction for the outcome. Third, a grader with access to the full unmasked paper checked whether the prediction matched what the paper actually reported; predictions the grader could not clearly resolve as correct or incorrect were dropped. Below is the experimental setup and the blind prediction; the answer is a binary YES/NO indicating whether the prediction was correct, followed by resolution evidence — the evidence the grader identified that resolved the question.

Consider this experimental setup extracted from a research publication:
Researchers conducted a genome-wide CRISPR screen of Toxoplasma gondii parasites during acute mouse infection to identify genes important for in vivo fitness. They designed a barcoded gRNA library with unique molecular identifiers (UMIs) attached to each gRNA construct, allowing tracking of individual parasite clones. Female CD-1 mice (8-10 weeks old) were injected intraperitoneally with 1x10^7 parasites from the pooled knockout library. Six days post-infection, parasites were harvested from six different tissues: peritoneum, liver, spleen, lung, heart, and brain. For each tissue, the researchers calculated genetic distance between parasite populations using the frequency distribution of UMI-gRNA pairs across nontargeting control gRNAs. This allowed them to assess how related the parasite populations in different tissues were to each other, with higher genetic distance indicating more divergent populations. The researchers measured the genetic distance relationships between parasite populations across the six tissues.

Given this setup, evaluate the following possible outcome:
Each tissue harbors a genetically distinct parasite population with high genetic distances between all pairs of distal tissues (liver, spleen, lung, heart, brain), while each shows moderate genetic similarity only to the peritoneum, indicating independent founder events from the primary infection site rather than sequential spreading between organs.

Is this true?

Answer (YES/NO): NO